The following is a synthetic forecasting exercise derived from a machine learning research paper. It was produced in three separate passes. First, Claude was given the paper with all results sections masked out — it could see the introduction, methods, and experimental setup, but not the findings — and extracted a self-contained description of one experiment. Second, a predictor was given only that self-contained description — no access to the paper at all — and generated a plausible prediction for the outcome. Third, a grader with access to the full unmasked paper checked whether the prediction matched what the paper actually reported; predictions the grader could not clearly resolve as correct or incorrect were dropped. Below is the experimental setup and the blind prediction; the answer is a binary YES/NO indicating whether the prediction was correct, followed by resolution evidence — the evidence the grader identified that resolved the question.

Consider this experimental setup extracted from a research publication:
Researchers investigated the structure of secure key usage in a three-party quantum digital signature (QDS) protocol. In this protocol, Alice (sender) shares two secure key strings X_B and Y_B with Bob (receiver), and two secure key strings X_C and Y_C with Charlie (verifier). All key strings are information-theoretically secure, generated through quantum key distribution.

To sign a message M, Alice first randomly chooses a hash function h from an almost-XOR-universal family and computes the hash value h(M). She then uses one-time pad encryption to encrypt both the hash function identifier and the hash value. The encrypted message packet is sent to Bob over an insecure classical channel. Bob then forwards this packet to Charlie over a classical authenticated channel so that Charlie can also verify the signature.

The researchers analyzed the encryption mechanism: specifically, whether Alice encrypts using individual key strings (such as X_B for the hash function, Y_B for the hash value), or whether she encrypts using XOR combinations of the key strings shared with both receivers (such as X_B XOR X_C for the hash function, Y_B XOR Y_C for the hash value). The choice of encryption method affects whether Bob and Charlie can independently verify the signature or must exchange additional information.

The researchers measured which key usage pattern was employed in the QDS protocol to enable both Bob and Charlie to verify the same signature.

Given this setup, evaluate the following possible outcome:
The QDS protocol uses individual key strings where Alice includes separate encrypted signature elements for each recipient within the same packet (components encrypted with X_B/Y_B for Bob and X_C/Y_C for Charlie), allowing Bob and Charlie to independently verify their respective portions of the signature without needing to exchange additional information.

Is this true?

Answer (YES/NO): NO